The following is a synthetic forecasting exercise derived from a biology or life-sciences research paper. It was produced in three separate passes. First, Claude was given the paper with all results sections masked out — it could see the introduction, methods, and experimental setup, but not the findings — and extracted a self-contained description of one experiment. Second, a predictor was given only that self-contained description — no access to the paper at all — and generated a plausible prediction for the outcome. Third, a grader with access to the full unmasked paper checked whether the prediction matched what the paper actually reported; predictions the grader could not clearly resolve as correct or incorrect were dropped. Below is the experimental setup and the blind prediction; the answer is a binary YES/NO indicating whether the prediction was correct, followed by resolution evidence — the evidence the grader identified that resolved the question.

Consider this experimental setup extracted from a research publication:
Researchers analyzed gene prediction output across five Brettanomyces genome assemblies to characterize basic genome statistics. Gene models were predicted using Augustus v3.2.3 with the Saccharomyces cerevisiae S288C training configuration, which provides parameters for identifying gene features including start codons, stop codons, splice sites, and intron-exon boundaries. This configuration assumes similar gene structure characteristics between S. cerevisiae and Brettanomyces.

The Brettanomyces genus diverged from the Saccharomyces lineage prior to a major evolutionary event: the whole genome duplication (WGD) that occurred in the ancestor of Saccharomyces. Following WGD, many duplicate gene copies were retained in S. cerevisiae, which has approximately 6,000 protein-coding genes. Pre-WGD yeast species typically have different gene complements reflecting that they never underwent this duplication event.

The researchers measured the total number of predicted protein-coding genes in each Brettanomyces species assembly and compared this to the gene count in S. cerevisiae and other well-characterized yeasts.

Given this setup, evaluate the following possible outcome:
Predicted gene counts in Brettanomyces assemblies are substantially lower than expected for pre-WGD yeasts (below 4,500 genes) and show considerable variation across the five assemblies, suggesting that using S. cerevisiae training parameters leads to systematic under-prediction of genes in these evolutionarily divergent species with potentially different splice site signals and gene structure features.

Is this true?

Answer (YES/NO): NO